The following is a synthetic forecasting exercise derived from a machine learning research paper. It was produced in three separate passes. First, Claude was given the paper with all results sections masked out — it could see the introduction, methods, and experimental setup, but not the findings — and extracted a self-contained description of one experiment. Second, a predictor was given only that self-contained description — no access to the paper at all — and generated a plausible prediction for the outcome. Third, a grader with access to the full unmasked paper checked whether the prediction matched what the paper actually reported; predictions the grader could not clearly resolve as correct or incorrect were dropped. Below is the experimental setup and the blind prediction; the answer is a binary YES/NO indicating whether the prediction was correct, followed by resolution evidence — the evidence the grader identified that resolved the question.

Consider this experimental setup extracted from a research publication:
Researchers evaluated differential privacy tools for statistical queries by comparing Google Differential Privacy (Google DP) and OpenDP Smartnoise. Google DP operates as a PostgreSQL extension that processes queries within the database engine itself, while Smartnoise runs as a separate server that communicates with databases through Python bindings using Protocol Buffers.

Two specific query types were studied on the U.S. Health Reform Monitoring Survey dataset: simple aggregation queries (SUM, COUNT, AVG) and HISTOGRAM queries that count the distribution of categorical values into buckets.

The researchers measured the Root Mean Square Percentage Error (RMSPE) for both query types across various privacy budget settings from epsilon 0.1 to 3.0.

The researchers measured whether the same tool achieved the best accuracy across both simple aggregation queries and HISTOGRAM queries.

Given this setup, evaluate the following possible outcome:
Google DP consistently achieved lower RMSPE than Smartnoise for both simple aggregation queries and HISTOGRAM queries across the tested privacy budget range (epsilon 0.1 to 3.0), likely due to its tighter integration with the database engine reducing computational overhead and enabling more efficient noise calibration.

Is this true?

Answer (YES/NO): NO